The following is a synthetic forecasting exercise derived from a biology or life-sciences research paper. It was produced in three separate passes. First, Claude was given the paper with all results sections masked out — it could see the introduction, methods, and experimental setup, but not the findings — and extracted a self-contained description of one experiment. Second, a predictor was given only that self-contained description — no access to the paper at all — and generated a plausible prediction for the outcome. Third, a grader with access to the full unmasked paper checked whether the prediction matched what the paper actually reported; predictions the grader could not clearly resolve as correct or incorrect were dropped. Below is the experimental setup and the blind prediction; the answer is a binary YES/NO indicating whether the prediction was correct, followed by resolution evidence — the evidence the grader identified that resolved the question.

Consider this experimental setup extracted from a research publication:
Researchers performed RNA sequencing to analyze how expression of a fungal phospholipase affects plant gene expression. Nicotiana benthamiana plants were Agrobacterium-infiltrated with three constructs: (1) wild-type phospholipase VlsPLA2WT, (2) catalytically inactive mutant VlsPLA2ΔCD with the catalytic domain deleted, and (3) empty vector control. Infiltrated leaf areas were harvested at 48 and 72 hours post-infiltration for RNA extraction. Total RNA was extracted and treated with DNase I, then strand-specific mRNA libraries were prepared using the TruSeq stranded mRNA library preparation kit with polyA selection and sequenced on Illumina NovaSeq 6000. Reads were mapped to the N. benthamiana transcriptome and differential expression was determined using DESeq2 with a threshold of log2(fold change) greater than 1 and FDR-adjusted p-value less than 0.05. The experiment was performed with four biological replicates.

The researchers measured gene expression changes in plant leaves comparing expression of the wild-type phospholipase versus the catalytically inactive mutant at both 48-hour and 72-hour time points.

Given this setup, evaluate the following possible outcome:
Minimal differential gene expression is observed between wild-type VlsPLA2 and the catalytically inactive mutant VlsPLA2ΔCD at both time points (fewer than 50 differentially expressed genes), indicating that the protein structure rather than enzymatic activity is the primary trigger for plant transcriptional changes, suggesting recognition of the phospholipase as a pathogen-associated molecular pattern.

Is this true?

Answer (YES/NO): NO